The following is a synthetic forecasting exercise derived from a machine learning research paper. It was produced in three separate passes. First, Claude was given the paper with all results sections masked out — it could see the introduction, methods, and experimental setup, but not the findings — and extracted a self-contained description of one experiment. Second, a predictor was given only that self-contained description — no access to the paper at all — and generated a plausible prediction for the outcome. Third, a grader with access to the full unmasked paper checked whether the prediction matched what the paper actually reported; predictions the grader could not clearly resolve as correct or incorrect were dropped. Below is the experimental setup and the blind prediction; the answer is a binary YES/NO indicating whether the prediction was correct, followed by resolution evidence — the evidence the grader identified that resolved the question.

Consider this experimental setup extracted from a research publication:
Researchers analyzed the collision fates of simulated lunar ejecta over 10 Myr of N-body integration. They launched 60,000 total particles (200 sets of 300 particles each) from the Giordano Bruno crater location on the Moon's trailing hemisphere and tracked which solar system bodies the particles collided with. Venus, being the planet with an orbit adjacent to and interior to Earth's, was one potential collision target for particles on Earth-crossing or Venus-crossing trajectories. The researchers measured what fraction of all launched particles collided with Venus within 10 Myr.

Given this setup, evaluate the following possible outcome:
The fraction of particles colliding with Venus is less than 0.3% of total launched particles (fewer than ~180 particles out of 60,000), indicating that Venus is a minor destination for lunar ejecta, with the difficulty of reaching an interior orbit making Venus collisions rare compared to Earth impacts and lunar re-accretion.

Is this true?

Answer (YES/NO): NO